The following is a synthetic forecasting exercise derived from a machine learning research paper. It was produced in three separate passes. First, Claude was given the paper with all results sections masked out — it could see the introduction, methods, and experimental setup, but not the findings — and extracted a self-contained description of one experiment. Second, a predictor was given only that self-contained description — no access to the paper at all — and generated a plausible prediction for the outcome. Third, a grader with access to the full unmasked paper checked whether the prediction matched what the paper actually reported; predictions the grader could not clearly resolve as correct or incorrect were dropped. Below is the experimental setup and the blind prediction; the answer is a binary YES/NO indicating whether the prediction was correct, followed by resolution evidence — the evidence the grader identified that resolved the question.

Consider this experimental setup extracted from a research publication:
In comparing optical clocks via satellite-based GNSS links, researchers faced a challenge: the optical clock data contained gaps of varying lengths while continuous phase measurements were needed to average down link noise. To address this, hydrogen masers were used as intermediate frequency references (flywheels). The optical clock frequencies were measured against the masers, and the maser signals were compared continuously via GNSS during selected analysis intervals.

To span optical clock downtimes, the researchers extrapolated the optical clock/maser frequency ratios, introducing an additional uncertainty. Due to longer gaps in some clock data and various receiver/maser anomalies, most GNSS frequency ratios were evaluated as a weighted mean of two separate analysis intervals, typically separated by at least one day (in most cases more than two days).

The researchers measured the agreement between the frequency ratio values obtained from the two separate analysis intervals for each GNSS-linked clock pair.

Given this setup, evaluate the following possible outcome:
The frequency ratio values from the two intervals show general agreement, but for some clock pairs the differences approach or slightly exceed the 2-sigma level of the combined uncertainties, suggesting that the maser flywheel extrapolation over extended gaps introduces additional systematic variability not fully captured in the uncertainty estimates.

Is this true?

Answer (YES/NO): NO